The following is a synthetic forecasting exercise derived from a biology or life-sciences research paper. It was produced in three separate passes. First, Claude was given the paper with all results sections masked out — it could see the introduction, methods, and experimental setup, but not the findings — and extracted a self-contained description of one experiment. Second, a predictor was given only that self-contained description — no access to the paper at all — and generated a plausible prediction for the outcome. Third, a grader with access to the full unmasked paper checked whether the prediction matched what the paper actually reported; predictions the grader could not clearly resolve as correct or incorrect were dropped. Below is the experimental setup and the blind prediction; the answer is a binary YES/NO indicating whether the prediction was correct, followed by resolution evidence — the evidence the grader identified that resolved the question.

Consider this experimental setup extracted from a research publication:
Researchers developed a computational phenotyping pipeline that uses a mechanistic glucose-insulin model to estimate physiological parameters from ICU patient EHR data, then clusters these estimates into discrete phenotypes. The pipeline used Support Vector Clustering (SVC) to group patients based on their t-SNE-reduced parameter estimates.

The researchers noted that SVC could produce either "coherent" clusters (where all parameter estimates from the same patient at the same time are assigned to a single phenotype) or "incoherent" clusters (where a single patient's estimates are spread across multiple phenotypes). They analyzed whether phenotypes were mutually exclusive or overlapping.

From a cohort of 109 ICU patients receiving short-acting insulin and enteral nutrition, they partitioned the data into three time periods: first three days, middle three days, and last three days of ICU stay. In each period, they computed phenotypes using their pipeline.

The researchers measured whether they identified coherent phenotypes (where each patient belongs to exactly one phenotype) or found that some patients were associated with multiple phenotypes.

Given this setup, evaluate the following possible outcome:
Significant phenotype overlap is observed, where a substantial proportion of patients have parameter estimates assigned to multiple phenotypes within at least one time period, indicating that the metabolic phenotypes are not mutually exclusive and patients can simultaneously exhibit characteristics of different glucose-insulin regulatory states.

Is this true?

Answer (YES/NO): YES